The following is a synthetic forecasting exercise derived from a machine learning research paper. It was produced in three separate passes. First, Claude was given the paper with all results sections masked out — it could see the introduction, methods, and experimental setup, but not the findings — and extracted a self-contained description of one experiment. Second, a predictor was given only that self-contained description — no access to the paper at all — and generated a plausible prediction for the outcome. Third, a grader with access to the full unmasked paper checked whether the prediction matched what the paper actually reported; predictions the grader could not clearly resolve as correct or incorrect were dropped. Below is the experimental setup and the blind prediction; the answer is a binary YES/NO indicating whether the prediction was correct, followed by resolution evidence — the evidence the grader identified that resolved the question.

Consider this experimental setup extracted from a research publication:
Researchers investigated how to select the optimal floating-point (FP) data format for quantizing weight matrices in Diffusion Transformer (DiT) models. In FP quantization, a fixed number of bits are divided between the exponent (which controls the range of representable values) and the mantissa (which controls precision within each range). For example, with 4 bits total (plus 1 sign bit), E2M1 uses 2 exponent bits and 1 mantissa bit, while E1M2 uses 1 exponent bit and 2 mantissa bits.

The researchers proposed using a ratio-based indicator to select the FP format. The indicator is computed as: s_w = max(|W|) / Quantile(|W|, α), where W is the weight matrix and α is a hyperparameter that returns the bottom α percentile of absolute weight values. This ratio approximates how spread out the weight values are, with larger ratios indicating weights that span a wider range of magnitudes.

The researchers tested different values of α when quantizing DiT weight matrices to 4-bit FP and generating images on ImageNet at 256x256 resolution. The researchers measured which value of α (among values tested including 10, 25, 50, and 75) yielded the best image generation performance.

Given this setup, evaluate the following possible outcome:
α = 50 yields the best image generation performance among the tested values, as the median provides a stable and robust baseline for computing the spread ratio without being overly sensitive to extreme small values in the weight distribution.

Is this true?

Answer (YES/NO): NO